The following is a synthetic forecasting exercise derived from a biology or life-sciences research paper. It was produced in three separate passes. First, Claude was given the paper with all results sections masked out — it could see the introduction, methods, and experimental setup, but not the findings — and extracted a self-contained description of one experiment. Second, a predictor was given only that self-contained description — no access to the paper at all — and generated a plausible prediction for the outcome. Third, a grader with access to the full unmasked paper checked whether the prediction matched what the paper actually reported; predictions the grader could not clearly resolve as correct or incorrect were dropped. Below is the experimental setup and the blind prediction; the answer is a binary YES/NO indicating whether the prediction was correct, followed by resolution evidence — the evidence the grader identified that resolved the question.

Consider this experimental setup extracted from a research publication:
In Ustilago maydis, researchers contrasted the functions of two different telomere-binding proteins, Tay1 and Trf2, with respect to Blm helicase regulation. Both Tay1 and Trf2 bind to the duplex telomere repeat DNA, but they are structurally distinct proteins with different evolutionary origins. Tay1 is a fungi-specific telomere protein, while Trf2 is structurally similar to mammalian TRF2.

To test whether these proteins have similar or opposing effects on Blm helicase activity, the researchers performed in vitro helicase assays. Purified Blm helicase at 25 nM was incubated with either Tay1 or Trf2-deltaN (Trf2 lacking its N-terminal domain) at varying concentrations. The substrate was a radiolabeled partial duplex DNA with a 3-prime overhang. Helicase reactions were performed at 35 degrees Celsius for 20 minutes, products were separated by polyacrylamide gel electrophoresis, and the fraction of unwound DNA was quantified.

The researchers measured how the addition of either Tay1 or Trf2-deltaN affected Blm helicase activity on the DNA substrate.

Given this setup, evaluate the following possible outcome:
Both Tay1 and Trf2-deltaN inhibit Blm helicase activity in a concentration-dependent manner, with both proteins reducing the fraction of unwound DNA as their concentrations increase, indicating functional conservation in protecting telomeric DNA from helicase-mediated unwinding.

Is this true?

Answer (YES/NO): NO